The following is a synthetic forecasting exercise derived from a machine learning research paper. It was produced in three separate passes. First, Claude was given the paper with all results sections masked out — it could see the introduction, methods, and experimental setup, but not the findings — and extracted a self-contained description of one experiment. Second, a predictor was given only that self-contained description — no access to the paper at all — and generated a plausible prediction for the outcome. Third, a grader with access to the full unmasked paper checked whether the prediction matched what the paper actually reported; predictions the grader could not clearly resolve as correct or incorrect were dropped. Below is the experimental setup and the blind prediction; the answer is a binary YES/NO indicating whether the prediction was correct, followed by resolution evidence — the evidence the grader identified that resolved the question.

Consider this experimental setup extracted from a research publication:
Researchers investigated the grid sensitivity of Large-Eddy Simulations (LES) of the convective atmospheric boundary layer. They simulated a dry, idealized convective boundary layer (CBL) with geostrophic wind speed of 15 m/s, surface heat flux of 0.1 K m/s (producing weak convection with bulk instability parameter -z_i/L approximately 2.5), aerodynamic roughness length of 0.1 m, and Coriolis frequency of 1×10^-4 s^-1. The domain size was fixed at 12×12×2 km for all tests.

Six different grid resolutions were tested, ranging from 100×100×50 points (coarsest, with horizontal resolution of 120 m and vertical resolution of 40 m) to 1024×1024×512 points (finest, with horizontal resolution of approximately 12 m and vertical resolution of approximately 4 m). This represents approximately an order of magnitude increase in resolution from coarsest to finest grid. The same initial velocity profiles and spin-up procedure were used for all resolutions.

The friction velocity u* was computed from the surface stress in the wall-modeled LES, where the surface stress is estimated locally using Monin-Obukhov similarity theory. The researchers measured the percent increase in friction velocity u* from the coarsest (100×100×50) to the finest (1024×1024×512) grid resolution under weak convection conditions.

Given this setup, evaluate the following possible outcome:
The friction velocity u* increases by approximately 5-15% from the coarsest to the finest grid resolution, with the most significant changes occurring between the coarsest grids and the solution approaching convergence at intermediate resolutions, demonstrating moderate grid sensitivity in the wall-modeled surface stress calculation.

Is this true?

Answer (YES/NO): YES